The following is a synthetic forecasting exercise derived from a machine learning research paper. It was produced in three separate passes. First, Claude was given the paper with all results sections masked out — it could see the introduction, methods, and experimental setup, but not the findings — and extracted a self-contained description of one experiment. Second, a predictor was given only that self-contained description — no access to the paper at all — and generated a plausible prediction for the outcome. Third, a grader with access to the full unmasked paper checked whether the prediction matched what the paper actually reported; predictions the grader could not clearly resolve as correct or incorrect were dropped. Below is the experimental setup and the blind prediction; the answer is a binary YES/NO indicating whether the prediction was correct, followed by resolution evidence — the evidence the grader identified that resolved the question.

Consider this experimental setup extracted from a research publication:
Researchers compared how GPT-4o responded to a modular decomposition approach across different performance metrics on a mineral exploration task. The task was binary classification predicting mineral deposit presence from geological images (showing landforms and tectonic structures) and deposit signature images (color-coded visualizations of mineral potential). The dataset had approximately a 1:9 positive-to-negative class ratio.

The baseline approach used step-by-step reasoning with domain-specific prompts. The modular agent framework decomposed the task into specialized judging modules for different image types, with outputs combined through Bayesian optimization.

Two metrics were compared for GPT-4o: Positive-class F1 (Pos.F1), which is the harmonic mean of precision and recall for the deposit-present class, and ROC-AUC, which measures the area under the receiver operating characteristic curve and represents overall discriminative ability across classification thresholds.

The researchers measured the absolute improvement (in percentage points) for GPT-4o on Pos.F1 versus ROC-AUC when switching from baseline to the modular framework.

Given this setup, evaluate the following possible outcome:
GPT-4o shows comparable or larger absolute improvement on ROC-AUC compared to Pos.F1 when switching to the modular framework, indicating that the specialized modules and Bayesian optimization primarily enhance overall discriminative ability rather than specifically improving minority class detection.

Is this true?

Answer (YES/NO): NO